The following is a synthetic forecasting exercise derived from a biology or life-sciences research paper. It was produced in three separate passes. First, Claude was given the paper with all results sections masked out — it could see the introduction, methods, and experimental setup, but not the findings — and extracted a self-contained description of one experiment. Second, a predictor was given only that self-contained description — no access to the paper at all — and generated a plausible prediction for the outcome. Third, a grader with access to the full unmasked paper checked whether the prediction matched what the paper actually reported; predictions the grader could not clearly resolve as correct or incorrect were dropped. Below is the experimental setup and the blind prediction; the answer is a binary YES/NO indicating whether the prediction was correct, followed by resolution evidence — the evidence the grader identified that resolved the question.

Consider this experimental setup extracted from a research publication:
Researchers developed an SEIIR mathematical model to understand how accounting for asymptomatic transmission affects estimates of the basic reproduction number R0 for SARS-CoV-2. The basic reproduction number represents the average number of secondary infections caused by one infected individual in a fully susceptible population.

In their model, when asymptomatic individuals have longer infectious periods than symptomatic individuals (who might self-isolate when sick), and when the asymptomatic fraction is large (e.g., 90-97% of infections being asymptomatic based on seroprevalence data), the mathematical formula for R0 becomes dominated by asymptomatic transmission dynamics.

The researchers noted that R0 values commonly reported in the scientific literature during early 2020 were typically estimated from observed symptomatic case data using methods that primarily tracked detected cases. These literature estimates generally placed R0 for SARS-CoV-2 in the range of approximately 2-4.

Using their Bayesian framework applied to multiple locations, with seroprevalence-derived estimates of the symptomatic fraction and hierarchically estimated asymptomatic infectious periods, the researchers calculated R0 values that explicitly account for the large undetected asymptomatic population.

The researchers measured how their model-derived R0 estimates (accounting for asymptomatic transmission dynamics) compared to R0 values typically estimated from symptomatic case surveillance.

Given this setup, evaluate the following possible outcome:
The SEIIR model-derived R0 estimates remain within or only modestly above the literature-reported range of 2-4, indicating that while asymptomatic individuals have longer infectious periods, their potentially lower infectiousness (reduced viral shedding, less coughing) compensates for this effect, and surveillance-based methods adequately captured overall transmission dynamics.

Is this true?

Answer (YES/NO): NO